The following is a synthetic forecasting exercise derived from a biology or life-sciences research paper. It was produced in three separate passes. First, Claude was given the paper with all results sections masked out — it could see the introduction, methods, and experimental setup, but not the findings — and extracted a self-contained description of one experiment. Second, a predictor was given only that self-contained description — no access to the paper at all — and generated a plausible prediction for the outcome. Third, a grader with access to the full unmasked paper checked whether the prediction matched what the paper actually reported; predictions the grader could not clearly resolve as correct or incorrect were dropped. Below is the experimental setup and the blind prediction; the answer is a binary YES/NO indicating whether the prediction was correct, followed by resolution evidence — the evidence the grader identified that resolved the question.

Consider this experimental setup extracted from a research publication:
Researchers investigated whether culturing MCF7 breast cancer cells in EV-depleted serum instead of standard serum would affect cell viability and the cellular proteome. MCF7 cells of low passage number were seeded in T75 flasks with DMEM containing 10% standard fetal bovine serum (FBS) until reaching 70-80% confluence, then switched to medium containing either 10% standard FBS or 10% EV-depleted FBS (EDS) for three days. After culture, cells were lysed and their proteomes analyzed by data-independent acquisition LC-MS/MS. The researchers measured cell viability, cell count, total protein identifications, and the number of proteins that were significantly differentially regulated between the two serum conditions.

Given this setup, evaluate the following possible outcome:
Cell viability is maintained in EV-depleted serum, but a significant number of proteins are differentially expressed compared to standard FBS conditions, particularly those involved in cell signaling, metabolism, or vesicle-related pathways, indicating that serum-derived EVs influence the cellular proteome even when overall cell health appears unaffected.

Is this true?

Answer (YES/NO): NO